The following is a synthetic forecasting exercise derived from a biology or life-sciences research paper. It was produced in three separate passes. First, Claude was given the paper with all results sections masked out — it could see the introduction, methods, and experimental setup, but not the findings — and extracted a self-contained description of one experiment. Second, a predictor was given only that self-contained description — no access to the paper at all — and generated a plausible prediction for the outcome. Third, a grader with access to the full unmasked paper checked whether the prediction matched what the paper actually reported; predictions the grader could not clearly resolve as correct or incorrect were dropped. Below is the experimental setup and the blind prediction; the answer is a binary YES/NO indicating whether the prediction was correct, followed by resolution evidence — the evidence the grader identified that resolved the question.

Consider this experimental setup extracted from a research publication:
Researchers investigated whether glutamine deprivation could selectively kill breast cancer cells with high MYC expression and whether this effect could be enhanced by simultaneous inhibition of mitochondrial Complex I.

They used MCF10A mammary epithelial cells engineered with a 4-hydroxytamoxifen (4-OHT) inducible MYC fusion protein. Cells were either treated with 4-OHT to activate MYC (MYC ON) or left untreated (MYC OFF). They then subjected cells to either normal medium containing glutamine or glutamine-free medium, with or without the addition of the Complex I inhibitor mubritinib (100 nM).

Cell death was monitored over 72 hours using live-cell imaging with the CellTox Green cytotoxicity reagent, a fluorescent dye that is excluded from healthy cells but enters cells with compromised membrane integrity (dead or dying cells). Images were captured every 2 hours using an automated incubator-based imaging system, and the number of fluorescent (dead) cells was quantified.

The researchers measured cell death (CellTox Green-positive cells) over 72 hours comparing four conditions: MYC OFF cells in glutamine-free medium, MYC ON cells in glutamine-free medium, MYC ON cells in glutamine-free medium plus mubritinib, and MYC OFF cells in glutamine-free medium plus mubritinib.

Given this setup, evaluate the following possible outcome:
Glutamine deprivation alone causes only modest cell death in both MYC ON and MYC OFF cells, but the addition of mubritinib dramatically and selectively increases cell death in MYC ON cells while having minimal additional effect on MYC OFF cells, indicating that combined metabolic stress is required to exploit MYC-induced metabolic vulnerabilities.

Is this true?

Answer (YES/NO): NO